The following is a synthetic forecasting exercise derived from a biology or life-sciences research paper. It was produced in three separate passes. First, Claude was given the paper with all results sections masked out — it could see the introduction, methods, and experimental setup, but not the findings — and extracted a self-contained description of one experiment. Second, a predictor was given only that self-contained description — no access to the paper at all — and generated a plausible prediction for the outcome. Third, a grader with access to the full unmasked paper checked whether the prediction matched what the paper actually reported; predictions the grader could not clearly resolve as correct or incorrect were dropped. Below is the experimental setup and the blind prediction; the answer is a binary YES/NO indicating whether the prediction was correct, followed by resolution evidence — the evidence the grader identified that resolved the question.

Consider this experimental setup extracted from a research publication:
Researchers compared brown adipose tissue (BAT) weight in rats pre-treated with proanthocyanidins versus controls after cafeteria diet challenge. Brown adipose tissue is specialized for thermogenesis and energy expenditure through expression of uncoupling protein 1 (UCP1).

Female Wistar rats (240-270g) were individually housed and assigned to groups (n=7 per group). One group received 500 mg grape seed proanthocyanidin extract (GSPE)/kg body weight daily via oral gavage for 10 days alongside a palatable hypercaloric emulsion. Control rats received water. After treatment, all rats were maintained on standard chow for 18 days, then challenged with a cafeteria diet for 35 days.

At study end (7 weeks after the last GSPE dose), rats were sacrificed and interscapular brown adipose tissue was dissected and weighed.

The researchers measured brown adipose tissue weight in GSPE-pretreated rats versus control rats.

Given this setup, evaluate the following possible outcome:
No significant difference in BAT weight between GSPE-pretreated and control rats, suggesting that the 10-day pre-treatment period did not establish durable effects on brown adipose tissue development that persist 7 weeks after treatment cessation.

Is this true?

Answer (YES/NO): YES